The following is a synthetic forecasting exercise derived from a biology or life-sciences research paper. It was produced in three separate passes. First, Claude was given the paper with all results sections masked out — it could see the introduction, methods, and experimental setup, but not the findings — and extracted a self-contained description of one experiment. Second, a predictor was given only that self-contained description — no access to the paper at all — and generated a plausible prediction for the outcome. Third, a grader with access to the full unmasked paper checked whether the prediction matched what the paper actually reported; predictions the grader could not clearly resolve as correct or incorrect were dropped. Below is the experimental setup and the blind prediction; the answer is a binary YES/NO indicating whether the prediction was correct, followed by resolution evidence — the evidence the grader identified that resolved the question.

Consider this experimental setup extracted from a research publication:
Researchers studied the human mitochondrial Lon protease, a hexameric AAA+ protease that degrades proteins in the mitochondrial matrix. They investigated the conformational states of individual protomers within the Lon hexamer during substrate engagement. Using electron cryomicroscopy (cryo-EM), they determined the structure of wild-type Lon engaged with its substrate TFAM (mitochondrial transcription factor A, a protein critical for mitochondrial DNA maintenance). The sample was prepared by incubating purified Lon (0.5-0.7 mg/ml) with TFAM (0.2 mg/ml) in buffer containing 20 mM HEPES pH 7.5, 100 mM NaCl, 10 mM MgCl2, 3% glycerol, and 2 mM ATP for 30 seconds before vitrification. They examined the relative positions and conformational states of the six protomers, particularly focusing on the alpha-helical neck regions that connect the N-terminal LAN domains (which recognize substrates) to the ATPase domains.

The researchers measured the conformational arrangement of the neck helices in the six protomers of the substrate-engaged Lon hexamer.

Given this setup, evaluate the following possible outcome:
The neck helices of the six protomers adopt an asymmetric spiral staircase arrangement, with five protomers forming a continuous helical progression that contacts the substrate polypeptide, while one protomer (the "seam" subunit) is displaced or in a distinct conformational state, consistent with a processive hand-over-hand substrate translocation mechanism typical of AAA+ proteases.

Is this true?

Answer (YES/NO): NO